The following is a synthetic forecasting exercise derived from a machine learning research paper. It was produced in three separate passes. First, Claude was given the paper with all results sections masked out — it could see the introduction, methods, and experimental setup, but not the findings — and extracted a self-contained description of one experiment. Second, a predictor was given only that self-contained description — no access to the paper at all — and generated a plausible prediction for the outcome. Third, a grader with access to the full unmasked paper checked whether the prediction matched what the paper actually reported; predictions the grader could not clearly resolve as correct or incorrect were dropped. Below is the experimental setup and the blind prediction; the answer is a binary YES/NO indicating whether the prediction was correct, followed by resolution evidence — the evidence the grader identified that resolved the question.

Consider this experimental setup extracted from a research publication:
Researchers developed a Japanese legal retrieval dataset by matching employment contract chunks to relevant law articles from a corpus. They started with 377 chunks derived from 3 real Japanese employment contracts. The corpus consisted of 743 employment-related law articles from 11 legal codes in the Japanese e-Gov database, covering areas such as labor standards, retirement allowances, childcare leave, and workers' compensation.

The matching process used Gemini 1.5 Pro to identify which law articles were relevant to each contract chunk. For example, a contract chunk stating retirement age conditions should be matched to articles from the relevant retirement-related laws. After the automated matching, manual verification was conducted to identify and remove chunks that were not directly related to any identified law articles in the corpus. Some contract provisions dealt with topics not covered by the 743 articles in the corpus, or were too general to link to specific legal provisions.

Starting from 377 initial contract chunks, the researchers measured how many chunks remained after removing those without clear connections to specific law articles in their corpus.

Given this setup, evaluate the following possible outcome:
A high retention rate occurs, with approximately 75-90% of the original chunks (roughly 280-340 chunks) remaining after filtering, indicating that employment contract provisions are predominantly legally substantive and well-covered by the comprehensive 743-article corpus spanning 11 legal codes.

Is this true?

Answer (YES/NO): YES